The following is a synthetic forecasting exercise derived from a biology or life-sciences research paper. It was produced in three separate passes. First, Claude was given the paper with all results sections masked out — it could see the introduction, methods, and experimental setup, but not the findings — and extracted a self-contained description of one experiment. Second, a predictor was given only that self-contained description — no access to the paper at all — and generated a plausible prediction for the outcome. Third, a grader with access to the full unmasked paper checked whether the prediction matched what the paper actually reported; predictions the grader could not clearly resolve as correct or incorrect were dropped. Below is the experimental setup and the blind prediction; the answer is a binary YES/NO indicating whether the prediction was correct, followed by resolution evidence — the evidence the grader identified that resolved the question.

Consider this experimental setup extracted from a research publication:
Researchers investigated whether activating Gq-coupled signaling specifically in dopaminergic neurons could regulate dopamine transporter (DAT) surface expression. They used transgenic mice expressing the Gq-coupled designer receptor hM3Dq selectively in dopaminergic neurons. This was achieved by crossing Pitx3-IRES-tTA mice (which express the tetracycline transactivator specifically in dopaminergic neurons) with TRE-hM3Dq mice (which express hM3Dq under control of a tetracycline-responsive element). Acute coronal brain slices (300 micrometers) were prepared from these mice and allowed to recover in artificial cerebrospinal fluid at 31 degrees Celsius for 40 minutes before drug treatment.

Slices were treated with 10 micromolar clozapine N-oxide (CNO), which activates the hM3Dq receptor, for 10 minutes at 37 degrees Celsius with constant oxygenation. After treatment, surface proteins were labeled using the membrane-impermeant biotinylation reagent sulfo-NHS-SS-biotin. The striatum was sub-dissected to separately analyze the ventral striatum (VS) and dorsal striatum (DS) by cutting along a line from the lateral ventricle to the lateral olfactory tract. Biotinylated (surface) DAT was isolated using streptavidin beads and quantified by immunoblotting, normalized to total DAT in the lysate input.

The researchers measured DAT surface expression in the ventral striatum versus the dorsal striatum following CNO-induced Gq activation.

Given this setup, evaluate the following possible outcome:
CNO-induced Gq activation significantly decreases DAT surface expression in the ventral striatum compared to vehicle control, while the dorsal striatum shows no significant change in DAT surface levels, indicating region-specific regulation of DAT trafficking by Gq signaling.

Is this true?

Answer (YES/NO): NO